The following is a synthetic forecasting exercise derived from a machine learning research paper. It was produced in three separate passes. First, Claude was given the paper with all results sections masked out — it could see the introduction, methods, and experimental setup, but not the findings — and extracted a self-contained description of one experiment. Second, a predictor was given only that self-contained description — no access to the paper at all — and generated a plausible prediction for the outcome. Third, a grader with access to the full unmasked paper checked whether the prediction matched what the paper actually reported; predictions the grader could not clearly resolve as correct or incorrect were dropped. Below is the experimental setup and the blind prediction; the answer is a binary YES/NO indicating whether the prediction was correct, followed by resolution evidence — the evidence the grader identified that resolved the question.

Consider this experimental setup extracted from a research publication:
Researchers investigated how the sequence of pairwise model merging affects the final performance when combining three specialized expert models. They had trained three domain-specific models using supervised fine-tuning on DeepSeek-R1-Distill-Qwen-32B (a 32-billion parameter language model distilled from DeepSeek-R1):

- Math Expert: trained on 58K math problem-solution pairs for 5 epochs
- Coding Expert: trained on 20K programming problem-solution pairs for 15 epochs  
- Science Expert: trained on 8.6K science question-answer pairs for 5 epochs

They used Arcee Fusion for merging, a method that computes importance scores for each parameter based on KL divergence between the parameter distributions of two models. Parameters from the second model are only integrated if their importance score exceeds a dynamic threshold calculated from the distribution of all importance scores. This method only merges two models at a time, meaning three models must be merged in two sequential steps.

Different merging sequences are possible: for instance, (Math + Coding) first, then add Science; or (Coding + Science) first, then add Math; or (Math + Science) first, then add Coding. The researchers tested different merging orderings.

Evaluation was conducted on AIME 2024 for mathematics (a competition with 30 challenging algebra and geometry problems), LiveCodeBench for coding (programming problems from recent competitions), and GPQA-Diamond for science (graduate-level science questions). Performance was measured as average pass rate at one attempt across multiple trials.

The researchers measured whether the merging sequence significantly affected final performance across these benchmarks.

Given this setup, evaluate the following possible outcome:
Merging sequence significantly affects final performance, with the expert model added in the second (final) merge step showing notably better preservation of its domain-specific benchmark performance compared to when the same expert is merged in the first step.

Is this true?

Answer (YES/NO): NO